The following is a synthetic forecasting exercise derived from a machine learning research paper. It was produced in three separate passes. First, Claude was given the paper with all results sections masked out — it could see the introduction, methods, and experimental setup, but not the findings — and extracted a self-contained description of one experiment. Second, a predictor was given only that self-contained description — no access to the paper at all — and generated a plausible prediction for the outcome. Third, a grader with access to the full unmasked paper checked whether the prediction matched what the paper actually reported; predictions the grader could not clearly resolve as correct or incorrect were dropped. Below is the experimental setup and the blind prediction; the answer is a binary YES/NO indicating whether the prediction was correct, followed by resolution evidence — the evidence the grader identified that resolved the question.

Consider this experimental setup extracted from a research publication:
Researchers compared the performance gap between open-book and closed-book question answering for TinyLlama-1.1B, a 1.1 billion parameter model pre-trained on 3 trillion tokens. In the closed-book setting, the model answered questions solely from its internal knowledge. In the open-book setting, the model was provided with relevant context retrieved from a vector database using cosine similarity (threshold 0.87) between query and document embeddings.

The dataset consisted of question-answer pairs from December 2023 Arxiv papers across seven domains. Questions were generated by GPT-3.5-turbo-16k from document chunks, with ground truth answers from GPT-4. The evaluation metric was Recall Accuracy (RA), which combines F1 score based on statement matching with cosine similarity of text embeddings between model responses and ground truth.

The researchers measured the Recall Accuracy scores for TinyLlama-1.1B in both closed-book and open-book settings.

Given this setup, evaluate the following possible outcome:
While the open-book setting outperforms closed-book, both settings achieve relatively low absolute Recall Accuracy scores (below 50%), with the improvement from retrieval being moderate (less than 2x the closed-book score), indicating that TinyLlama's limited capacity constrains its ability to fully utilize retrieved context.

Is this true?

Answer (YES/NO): NO